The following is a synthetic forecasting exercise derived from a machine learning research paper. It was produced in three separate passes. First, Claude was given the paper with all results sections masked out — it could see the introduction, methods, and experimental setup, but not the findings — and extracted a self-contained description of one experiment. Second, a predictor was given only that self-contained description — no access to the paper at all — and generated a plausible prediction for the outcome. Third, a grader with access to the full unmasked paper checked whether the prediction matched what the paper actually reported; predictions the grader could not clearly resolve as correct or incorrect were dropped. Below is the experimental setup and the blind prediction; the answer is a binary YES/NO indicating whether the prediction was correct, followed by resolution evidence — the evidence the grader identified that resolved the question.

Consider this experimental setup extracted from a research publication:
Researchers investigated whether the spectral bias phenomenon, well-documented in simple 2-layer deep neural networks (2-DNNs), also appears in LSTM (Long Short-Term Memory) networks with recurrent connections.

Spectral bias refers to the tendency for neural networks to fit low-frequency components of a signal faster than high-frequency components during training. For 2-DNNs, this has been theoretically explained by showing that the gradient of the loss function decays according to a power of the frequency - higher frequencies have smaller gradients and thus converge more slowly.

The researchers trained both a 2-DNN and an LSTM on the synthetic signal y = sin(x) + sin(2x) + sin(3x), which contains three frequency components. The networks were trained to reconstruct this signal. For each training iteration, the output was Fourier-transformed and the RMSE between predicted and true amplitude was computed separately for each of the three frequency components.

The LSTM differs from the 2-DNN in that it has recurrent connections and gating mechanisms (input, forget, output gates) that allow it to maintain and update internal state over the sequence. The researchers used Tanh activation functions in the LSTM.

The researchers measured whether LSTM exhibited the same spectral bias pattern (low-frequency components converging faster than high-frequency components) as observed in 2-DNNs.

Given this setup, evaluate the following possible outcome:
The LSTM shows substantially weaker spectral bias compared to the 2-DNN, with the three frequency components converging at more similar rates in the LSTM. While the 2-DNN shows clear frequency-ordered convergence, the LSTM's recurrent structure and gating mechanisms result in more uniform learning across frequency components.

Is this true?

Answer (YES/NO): NO